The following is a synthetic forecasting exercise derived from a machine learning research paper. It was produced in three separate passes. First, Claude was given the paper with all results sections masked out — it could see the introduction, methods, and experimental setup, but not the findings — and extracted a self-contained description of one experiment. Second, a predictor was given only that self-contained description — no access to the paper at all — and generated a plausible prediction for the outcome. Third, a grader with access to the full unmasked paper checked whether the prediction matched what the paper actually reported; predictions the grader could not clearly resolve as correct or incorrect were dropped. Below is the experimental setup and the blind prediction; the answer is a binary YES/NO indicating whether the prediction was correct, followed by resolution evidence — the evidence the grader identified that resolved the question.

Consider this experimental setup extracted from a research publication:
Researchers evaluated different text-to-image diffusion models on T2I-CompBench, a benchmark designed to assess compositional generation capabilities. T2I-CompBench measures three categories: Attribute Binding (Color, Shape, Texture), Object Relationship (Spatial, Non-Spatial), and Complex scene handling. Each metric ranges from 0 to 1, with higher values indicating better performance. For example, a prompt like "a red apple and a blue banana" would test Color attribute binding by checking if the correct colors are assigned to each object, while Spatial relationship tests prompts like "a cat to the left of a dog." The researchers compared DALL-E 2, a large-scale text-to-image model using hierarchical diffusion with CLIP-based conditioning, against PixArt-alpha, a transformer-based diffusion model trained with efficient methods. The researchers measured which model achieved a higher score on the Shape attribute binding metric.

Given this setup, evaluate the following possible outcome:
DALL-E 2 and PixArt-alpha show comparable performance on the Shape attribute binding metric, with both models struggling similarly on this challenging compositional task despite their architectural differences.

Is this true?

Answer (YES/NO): YES